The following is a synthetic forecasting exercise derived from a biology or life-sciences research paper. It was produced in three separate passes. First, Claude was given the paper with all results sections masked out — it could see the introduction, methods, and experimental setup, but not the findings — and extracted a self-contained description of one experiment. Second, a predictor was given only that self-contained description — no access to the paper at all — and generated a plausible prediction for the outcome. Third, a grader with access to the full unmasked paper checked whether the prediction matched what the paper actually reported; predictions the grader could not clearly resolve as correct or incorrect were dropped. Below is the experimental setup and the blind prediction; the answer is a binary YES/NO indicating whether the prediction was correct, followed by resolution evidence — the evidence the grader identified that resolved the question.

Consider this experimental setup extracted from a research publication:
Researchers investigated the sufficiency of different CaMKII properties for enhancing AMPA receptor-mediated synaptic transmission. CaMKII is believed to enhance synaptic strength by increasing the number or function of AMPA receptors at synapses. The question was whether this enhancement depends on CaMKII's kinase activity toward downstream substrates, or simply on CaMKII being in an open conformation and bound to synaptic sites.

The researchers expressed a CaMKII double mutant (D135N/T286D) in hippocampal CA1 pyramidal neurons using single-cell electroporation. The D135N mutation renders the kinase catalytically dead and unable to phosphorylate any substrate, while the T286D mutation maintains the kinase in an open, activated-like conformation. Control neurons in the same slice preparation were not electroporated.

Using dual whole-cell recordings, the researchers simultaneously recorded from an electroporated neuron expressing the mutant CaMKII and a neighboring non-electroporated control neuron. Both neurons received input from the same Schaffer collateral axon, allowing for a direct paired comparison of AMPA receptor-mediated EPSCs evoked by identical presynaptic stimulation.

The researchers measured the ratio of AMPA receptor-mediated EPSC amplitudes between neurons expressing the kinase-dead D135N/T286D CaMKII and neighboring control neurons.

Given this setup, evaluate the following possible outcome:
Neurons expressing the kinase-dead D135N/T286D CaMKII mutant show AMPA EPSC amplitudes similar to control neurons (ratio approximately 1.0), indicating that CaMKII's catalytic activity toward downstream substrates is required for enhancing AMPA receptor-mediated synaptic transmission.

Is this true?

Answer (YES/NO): NO